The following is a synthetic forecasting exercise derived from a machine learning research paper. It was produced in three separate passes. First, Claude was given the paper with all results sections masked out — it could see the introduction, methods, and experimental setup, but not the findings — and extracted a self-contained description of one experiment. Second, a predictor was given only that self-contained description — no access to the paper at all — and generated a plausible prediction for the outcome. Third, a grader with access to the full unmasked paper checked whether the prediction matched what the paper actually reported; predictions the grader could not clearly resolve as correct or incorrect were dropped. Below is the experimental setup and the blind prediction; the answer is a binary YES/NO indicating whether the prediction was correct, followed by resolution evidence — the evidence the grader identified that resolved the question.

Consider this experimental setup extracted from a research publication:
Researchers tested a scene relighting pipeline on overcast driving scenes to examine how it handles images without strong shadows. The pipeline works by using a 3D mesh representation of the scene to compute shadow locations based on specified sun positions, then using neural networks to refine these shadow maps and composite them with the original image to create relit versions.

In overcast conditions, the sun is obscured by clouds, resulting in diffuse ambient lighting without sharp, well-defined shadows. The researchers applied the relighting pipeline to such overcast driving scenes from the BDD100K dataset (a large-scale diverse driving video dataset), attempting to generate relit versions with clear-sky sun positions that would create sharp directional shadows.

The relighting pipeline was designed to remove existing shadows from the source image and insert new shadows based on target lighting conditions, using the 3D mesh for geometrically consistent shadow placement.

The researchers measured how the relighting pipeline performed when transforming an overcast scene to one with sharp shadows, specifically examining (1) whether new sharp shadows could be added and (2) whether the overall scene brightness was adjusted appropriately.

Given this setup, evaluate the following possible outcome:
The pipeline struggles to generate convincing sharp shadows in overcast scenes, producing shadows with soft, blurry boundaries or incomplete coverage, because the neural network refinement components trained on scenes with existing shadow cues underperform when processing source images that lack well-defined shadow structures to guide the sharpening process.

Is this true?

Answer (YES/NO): NO